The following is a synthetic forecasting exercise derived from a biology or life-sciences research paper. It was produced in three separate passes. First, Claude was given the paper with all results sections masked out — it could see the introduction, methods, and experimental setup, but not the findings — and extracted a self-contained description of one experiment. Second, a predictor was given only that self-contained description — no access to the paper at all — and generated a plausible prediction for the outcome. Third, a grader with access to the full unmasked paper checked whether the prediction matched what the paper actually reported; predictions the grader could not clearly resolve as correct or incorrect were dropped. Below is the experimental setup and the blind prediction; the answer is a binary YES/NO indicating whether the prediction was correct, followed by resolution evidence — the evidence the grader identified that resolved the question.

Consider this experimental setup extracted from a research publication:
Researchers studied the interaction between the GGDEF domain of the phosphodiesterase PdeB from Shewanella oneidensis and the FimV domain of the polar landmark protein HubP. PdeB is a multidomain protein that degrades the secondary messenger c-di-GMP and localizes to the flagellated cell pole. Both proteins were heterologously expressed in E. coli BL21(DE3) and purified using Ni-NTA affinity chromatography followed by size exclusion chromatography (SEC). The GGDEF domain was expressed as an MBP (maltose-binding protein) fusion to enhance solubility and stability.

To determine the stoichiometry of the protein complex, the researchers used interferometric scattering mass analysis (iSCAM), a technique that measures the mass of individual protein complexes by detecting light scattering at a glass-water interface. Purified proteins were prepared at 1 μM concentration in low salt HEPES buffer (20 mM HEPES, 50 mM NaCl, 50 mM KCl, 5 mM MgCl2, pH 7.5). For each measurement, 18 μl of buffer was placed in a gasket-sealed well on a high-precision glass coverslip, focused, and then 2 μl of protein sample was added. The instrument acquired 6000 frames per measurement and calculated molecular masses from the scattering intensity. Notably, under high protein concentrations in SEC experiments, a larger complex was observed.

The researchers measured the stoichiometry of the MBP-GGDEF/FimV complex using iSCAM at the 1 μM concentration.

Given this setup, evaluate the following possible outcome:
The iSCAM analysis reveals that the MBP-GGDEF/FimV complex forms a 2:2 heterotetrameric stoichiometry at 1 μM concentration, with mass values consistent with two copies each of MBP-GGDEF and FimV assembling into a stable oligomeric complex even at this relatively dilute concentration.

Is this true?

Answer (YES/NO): YES